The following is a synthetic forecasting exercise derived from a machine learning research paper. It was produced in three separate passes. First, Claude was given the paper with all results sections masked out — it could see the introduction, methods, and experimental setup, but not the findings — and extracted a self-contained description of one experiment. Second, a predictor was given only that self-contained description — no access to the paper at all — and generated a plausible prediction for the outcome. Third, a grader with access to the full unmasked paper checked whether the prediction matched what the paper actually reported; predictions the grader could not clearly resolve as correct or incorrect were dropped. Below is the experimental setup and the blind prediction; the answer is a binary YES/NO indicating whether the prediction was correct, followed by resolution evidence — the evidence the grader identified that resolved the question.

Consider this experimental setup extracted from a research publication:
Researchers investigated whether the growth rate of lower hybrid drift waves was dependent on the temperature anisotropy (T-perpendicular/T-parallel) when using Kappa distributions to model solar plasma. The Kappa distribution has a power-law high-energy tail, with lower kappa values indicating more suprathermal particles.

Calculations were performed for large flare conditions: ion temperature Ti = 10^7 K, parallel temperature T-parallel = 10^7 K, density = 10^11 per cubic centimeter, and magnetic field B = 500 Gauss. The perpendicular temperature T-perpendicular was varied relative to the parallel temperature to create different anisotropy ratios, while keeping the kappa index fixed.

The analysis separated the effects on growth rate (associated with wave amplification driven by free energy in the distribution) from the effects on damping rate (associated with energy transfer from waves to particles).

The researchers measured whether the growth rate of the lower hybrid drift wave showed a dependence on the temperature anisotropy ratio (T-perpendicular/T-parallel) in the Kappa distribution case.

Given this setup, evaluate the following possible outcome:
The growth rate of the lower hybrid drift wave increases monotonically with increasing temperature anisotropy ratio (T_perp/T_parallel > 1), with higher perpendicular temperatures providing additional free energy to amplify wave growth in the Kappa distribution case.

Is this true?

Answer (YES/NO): NO